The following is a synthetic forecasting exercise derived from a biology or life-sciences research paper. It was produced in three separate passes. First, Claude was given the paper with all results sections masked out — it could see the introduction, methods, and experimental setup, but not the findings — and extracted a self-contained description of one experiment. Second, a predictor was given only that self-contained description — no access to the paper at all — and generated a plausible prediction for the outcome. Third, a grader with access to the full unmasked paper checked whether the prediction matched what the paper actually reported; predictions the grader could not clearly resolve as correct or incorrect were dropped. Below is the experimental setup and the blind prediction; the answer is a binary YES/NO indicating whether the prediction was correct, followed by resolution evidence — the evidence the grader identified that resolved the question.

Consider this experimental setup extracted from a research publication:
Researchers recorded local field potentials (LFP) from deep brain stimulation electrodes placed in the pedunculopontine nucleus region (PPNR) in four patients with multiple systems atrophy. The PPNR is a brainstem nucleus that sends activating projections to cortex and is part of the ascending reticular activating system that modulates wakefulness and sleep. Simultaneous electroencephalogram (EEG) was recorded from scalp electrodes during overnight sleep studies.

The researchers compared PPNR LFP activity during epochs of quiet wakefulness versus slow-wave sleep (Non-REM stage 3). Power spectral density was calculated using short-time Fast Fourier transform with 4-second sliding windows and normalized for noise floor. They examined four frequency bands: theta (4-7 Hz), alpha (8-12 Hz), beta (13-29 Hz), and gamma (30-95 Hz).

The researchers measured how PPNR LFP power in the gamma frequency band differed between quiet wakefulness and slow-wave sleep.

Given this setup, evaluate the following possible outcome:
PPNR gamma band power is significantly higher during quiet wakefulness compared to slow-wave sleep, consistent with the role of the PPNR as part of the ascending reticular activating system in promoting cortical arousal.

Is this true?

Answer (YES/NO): YES